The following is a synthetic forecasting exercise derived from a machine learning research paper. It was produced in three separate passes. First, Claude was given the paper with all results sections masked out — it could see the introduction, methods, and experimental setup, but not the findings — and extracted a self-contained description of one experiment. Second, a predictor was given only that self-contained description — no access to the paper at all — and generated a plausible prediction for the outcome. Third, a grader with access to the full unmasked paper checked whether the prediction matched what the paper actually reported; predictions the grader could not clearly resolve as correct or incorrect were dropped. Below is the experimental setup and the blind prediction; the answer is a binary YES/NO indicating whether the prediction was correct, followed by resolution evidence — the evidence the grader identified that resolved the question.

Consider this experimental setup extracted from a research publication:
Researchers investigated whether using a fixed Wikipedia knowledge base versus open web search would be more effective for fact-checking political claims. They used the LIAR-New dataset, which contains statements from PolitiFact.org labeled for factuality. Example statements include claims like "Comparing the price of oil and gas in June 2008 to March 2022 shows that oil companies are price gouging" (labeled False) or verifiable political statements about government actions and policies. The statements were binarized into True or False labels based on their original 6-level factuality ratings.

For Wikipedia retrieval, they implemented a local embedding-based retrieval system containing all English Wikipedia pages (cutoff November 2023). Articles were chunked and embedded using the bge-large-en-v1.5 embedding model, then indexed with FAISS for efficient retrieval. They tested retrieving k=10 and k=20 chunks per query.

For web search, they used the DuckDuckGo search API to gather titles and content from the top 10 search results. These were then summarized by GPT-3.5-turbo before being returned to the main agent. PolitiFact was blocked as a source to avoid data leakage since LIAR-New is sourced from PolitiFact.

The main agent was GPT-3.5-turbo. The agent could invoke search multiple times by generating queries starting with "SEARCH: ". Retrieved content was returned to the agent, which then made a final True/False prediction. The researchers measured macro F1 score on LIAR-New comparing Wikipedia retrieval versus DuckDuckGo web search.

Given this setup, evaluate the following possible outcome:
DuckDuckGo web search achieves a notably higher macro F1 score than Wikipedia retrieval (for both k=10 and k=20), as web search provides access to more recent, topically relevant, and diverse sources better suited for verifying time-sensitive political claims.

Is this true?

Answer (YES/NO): YES